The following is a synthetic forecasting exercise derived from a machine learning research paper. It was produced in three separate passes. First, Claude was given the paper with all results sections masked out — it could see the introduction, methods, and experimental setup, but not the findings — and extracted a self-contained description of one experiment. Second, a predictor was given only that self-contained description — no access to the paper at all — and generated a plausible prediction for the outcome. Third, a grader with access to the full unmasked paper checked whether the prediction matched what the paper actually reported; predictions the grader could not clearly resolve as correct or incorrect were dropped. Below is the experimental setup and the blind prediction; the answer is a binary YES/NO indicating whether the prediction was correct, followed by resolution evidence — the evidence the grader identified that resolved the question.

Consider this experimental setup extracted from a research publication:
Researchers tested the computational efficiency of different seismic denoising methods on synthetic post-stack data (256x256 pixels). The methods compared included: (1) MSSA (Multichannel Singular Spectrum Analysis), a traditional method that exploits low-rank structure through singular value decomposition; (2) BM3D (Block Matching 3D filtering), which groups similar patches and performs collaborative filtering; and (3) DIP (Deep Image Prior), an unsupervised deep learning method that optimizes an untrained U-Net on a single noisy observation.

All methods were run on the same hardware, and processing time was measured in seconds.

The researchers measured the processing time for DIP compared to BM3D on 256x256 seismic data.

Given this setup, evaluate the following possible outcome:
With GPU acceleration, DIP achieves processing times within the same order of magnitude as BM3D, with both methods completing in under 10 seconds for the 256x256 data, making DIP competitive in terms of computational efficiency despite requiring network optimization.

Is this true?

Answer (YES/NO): NO